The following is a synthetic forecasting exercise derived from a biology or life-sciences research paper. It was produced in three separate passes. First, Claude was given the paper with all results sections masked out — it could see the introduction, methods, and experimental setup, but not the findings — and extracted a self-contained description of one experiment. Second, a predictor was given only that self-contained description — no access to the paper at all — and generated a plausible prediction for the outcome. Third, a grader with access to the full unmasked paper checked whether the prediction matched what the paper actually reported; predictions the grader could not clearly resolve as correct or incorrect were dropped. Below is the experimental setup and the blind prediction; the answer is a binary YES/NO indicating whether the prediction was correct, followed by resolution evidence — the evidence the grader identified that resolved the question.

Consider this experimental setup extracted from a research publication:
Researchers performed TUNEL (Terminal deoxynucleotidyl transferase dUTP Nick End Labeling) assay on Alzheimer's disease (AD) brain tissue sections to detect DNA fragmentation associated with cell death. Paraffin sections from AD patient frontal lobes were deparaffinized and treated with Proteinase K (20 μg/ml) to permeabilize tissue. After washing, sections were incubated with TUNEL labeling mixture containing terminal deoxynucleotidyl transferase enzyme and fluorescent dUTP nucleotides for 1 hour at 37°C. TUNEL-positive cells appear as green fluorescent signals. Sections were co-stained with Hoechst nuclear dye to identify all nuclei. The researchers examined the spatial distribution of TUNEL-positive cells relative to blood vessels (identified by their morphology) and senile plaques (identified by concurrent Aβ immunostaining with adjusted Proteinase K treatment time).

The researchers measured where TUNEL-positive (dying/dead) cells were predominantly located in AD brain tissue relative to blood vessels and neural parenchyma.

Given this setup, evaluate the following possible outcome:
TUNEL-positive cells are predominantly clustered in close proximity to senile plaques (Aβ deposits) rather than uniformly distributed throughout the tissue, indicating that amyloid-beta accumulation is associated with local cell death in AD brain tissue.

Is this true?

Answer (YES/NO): NO